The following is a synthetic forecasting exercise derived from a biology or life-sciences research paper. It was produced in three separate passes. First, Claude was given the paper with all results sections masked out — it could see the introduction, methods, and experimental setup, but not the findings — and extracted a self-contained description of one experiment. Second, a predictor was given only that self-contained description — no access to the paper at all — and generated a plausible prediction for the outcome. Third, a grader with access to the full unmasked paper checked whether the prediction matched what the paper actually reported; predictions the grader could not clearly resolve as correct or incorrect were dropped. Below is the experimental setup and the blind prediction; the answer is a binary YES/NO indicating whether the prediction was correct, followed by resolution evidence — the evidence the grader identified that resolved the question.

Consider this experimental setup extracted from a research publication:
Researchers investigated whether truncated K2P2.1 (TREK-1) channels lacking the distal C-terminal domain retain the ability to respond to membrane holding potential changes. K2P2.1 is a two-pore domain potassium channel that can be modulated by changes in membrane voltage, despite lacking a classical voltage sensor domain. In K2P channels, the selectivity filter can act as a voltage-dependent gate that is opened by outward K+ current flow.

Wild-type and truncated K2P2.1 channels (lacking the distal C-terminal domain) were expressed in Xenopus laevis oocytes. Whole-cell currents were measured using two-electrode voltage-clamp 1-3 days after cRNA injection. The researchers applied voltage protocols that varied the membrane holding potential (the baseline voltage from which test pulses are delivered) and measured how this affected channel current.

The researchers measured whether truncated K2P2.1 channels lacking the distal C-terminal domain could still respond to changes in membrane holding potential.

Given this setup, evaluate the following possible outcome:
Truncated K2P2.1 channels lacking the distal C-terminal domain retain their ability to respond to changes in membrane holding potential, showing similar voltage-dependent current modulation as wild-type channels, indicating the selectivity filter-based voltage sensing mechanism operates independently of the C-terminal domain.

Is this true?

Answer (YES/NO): NO